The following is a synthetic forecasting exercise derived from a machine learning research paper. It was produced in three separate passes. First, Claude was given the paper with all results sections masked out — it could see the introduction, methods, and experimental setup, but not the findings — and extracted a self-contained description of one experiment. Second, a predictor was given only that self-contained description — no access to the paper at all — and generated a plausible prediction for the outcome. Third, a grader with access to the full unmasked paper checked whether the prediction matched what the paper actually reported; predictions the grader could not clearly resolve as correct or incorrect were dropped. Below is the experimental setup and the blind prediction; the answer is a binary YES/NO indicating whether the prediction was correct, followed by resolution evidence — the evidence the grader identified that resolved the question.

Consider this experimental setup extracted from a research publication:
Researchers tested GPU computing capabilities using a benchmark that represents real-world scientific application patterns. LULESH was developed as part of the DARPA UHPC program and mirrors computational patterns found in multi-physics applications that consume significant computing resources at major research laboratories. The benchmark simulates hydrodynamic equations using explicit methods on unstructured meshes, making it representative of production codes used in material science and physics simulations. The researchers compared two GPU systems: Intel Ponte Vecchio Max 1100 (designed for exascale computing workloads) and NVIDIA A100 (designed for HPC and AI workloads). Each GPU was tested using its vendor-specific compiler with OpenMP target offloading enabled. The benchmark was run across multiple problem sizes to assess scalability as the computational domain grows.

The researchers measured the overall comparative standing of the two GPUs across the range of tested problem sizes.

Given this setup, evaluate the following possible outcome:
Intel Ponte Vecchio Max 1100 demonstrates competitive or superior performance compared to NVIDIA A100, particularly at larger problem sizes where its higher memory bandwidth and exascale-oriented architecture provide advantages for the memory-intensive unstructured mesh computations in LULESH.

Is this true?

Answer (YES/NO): NO